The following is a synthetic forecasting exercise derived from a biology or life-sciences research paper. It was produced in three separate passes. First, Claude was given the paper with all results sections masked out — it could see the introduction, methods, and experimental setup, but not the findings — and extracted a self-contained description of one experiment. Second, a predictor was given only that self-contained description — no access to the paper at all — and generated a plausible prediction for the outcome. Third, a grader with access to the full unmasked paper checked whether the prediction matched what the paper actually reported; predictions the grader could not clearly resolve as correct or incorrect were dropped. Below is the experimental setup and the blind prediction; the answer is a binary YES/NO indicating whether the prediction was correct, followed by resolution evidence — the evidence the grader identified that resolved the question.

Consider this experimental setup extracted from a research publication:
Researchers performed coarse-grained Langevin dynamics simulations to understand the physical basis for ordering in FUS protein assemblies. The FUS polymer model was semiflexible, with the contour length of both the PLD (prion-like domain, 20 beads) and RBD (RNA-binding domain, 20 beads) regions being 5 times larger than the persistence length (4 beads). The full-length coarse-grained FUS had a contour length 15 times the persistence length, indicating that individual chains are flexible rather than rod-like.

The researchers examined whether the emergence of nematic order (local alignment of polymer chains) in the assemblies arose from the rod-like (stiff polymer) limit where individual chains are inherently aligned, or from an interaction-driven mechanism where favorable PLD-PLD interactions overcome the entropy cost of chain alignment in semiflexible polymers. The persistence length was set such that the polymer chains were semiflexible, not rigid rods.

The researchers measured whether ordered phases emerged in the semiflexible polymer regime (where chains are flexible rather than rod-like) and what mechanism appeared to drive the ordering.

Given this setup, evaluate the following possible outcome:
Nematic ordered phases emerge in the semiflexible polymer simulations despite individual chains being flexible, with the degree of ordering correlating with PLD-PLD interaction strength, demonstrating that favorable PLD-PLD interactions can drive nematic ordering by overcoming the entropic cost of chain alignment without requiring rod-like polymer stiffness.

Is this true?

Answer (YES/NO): YES